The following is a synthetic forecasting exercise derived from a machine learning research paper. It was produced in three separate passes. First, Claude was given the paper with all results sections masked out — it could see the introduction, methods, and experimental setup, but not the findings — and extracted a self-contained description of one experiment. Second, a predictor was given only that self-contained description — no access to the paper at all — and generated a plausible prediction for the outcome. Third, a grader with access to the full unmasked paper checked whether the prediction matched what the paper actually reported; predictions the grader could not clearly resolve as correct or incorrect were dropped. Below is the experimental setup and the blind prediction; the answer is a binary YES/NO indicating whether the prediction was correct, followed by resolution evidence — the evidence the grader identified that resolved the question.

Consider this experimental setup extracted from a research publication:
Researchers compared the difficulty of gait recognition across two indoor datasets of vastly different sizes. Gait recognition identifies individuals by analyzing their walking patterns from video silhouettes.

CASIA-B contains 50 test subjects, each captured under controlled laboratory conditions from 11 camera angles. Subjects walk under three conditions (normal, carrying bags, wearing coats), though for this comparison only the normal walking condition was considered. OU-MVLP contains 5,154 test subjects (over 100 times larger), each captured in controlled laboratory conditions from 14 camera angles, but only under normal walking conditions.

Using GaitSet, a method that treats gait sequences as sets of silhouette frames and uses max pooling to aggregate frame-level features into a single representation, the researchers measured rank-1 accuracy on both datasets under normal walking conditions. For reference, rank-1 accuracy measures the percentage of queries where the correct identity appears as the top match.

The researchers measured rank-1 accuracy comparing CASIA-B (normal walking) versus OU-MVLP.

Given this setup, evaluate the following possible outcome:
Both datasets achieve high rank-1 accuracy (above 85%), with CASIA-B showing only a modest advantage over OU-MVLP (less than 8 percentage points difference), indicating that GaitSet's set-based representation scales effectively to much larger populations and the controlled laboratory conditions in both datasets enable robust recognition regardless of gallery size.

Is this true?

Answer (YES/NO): NO